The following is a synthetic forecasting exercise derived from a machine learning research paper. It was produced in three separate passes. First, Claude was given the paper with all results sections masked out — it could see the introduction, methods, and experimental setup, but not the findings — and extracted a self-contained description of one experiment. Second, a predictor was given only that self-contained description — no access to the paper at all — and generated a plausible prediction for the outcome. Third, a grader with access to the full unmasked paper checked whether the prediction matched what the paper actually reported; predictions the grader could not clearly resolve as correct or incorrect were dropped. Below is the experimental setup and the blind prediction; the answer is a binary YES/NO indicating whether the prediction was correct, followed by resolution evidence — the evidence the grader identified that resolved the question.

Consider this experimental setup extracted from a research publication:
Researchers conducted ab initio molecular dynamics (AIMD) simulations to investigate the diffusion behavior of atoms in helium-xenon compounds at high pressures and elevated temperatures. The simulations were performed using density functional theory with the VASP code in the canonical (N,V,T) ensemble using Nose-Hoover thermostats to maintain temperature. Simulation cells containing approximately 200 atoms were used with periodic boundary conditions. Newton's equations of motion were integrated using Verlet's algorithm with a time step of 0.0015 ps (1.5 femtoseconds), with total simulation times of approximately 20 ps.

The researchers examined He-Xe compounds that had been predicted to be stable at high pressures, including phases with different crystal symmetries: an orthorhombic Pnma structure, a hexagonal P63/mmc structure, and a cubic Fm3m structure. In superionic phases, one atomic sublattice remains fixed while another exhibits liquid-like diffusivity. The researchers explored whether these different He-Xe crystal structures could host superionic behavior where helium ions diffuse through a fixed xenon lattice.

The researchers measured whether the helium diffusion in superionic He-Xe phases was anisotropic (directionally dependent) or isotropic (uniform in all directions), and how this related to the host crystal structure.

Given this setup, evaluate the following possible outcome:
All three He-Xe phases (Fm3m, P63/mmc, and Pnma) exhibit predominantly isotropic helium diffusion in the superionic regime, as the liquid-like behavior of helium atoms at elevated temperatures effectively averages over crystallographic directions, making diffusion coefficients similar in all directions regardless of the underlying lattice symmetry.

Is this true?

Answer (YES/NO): NO